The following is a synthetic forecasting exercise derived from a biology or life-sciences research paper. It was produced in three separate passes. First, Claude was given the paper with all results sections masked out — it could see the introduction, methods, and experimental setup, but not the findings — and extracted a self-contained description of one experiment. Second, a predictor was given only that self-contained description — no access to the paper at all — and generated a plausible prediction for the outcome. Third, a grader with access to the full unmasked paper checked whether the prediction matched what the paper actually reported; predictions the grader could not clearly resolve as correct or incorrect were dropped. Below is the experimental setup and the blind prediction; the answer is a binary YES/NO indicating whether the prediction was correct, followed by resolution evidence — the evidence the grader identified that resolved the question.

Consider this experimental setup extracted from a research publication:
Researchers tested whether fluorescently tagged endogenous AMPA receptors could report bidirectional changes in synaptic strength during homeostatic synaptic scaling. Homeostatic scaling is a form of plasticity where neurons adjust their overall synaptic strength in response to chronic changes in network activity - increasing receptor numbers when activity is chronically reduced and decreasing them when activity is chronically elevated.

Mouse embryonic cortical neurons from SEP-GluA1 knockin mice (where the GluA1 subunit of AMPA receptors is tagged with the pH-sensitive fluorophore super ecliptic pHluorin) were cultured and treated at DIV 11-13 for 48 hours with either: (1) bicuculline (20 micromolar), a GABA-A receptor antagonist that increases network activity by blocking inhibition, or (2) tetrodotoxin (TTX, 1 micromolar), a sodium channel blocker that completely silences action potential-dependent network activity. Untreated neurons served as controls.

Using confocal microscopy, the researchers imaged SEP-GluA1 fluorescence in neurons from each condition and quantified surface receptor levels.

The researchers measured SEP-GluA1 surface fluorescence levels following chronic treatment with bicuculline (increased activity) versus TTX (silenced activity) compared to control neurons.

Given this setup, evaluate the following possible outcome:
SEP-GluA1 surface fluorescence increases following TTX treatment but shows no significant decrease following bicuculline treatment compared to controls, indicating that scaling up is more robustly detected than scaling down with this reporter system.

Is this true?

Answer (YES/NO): NO